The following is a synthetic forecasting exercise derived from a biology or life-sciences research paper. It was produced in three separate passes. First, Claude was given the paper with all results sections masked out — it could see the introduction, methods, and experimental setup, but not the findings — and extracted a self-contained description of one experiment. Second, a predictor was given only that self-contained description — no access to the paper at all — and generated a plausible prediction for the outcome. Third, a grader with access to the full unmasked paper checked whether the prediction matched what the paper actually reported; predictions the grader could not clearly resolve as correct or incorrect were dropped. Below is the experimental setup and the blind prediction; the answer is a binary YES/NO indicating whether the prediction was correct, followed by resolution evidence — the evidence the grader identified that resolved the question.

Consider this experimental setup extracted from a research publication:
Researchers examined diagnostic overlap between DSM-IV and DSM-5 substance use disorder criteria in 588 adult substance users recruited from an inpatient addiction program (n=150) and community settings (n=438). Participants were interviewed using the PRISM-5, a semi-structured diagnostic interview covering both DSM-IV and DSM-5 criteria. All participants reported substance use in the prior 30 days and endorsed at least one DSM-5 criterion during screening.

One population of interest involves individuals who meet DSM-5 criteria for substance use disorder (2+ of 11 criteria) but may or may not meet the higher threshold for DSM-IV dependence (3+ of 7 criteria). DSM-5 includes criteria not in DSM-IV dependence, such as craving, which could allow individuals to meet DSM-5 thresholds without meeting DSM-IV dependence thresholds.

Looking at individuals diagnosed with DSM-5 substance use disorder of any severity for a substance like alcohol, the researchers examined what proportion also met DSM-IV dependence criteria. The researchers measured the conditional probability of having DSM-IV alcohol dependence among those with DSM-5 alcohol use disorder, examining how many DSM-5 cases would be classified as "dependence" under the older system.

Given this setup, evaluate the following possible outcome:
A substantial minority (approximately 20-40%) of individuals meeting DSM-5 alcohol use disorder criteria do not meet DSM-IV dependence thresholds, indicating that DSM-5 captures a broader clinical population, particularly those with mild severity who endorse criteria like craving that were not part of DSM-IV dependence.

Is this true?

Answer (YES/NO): NO